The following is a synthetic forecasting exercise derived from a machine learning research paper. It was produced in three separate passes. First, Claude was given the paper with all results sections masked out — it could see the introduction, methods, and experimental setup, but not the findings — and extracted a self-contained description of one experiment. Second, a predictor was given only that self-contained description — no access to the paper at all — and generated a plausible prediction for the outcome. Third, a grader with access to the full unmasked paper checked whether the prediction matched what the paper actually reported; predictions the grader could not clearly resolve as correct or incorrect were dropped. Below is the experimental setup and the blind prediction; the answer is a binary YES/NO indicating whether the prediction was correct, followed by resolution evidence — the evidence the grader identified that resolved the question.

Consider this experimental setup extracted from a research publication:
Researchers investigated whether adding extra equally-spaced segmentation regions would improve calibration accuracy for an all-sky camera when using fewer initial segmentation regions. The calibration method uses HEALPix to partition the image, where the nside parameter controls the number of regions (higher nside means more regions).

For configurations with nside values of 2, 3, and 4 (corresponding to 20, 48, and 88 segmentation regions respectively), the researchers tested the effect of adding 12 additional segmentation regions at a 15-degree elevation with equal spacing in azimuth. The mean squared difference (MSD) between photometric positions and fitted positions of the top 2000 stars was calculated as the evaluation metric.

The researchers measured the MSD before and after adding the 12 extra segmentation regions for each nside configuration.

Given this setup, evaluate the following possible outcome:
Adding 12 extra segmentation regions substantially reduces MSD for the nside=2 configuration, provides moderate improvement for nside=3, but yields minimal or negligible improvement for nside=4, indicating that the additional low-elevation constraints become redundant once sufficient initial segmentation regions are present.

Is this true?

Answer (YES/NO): NO